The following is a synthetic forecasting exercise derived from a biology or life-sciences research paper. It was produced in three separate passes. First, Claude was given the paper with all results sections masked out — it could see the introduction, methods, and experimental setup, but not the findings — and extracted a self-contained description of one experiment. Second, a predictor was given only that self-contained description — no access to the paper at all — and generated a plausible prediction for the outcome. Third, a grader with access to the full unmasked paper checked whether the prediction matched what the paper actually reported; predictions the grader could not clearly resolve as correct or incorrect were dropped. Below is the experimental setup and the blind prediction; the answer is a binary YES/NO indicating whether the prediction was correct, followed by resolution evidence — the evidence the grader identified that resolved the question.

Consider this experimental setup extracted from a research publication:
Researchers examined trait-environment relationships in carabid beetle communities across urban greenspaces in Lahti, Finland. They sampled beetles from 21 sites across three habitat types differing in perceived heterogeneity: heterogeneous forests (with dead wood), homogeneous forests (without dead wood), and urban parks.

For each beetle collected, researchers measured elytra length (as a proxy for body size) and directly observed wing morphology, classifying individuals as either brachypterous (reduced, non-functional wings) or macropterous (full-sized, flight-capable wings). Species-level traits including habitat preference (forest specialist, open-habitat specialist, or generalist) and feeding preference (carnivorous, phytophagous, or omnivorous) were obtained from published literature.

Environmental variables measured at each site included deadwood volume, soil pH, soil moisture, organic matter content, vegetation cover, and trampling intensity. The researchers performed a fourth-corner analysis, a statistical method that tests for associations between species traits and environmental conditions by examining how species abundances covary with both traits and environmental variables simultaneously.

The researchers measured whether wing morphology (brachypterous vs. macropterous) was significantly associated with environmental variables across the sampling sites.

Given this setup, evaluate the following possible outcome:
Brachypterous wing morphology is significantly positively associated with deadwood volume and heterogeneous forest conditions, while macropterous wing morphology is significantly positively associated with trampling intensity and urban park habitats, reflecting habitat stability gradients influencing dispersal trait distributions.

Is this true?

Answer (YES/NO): NO